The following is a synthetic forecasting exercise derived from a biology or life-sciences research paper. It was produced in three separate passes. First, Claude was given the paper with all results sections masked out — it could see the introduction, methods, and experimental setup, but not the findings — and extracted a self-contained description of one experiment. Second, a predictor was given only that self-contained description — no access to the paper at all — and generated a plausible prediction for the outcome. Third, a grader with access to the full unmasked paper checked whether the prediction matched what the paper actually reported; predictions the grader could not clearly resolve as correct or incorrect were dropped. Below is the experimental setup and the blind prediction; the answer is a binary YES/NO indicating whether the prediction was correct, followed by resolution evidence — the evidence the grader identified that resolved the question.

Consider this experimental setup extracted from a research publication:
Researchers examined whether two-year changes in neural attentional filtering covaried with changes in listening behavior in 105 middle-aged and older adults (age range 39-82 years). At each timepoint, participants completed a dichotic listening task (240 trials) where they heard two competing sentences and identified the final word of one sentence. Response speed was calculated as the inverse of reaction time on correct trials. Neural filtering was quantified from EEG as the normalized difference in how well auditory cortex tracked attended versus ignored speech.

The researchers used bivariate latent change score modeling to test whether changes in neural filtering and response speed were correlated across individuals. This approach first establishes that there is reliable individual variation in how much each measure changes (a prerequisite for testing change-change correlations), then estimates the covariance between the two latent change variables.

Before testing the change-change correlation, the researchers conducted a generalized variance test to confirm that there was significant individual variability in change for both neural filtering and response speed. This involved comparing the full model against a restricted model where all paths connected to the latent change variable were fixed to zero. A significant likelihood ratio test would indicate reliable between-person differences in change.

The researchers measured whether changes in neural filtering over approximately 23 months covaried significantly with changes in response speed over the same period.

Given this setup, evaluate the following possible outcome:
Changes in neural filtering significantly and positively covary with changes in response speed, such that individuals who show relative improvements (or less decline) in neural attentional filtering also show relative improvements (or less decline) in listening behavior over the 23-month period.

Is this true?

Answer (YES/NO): NO